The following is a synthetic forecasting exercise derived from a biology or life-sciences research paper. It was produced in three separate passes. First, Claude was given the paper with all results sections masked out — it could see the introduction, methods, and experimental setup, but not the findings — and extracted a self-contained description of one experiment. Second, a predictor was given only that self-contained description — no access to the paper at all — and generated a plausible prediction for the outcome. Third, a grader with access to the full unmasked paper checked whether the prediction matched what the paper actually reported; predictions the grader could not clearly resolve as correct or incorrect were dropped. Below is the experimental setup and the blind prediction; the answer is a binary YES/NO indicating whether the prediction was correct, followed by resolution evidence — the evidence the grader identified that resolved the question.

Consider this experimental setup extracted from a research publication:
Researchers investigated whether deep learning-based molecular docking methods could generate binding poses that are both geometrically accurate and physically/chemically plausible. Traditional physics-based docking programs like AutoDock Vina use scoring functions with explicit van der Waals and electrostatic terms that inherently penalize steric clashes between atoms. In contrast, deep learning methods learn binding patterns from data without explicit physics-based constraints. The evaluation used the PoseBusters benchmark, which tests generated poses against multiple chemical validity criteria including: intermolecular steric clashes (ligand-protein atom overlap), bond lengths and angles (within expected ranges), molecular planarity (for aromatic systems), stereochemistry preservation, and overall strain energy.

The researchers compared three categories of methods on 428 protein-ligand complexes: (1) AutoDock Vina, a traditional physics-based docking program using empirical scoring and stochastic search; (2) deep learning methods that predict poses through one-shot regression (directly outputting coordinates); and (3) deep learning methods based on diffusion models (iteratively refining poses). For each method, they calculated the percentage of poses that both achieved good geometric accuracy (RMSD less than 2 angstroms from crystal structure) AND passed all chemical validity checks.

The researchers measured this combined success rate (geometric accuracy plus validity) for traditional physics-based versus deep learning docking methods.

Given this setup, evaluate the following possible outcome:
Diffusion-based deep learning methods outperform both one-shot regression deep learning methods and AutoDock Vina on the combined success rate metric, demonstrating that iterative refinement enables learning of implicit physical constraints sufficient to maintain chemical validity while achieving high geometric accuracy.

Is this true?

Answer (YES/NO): NO